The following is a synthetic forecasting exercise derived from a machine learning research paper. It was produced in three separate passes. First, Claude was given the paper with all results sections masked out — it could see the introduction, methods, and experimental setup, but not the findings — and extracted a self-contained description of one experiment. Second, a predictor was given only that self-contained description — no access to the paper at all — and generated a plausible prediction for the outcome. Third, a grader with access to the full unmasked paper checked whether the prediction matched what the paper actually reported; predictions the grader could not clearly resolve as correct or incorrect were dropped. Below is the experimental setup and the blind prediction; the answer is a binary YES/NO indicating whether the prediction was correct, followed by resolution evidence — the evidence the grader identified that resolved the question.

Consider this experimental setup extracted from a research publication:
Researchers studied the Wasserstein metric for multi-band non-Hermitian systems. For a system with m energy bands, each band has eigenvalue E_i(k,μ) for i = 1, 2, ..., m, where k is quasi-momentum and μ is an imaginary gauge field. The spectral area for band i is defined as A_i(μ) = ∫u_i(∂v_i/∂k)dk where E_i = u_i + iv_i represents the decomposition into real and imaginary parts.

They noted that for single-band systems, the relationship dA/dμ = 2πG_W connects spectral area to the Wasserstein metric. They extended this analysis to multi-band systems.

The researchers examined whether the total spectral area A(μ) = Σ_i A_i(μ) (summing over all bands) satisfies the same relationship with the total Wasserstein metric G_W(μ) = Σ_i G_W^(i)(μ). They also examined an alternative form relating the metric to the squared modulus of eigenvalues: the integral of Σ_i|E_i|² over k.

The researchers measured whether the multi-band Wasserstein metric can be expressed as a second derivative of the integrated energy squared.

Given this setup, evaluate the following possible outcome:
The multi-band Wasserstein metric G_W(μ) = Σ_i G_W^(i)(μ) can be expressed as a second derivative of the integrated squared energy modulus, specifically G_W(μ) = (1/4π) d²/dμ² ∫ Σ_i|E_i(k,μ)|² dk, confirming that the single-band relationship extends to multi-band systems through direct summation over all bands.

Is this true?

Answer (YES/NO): NO